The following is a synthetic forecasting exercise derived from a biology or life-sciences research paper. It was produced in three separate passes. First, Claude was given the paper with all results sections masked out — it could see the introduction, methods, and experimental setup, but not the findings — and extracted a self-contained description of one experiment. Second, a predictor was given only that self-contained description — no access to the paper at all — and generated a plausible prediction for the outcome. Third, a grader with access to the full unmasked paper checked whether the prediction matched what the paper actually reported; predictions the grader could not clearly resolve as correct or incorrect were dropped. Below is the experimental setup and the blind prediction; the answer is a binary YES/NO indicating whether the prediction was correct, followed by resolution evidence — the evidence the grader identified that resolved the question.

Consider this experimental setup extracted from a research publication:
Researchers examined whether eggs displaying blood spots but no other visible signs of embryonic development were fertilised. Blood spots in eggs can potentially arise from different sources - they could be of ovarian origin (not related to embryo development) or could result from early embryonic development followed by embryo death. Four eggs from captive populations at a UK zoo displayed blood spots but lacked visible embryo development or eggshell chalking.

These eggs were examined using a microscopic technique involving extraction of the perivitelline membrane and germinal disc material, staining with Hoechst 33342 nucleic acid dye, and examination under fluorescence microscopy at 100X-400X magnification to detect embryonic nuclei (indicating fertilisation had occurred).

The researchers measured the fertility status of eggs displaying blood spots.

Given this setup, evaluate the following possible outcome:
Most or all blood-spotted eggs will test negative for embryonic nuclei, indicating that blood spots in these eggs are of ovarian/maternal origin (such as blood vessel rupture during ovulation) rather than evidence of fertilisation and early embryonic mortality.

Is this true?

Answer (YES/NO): NO